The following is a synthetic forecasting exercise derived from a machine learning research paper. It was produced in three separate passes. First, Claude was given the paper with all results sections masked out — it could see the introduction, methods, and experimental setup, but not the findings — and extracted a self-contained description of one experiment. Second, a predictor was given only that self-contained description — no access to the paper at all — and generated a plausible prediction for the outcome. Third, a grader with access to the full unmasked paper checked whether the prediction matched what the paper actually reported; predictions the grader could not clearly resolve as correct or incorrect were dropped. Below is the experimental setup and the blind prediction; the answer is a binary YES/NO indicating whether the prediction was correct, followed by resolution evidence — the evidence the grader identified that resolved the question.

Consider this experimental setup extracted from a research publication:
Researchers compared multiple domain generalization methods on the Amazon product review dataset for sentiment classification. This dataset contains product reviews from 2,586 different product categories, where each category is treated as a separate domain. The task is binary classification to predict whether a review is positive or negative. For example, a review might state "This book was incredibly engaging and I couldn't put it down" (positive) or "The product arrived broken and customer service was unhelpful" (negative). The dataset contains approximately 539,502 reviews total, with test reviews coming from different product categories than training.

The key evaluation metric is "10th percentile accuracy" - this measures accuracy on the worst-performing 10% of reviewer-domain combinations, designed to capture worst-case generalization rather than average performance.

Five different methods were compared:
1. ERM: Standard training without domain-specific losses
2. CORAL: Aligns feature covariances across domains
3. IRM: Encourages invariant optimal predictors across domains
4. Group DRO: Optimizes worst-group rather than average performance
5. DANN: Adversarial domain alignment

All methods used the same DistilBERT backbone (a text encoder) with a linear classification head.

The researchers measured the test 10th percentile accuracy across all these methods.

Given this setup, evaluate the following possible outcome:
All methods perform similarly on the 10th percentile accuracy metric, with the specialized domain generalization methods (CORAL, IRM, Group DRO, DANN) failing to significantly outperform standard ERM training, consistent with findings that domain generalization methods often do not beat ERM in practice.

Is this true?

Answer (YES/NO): YES